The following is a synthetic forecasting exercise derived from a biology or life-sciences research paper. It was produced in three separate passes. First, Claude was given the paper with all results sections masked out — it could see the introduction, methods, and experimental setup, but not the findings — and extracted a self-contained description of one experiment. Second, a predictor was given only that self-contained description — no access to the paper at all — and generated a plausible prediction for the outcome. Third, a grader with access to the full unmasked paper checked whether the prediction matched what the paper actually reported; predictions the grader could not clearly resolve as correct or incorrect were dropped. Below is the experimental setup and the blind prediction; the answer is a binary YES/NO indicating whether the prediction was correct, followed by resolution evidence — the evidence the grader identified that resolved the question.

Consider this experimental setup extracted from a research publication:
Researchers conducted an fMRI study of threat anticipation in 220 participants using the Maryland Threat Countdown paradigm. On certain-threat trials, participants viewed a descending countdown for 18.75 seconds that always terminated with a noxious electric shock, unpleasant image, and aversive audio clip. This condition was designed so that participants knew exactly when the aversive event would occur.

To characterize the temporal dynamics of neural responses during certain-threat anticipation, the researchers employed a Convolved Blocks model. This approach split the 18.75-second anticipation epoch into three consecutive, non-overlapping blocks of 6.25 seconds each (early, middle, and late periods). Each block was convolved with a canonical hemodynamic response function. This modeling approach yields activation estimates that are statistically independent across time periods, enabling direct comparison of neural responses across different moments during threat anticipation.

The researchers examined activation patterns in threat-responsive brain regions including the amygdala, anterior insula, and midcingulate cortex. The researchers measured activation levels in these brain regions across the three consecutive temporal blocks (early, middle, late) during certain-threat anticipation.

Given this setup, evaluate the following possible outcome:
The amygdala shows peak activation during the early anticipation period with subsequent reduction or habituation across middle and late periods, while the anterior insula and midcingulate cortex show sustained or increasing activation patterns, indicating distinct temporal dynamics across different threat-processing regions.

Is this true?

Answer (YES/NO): NO